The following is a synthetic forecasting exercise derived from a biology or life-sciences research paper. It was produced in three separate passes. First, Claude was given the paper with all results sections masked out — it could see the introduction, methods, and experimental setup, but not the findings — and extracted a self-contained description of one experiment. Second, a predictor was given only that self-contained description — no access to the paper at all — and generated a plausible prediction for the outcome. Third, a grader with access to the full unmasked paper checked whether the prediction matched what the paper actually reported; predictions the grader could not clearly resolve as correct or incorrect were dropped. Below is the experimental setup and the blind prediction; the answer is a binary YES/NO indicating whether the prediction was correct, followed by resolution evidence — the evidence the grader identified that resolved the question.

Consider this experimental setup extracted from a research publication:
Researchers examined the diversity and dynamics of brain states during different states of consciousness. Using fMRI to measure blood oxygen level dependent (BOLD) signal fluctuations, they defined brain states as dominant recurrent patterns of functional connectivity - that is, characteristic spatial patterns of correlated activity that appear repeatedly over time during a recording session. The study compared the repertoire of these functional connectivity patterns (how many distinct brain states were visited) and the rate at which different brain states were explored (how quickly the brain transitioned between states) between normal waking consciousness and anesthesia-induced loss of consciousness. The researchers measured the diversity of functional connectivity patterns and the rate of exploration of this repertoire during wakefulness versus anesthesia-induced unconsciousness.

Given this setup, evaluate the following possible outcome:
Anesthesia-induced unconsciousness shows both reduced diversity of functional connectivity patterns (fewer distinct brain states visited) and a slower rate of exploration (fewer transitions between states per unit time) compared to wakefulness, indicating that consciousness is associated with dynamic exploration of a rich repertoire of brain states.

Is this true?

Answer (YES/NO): YES